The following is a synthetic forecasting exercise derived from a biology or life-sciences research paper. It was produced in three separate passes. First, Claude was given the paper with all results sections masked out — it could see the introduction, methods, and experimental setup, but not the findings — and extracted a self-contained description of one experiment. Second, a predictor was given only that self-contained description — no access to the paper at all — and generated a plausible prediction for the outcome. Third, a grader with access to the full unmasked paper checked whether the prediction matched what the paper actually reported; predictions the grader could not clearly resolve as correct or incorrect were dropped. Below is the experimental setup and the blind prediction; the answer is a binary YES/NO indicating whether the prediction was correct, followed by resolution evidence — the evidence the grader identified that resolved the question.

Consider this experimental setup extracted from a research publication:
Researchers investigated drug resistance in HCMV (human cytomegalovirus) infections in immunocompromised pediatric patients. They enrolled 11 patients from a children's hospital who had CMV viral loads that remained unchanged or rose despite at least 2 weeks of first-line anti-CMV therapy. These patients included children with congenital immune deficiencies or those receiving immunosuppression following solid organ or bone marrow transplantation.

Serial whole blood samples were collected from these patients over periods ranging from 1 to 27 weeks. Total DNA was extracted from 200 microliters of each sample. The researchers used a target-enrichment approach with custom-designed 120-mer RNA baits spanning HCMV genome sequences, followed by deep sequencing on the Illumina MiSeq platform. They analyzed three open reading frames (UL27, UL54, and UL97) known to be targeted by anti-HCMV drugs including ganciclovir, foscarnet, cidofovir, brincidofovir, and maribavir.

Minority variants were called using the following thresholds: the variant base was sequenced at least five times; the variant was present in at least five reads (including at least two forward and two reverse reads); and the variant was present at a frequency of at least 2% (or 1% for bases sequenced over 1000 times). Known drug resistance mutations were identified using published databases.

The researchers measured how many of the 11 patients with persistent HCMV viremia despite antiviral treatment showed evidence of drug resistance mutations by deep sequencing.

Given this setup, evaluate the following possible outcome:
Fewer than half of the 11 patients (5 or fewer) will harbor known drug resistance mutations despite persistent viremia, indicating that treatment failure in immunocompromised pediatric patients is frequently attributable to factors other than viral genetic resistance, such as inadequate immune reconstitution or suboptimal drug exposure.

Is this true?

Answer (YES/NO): YES